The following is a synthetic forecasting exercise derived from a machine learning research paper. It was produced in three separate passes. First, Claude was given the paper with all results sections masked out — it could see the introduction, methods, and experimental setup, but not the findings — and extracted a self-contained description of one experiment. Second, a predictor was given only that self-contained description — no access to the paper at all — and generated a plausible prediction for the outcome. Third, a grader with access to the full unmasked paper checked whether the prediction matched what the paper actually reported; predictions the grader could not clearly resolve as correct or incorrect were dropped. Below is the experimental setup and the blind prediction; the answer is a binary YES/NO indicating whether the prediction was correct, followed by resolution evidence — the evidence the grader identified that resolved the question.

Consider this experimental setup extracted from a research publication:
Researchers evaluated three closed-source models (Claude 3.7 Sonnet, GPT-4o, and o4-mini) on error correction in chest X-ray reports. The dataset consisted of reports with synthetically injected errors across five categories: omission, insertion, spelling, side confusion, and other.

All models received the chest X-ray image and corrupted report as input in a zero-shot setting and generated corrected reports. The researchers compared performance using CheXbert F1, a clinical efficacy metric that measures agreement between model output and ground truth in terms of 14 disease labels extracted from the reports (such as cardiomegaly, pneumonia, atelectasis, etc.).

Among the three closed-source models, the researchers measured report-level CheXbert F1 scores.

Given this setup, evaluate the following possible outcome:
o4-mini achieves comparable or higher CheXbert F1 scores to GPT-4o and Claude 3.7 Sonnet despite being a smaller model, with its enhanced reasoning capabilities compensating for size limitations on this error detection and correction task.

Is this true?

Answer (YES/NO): YES